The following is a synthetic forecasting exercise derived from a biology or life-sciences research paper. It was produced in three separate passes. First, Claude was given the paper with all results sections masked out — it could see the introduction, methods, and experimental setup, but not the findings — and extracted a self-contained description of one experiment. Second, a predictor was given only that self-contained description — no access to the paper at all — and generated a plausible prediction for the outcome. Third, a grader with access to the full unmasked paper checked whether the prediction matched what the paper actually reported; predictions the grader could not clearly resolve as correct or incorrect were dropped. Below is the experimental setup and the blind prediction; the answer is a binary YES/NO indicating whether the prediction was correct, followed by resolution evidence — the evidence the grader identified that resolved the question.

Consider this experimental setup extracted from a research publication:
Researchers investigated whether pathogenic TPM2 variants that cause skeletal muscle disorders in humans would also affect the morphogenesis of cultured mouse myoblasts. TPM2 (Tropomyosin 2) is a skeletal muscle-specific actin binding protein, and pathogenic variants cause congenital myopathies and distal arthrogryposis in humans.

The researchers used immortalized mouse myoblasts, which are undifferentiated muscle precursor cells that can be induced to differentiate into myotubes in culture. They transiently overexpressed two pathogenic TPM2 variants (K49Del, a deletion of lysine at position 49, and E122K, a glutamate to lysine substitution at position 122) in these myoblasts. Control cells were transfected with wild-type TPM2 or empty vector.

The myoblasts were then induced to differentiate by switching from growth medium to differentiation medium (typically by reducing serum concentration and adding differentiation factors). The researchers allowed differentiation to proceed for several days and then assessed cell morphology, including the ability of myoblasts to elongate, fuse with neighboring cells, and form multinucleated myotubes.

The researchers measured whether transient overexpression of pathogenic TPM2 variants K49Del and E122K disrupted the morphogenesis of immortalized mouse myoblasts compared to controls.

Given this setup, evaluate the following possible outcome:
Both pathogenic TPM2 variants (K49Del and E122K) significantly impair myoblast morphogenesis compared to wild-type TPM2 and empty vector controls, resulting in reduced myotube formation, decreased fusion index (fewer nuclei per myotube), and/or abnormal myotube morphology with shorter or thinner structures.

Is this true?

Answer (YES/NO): YES